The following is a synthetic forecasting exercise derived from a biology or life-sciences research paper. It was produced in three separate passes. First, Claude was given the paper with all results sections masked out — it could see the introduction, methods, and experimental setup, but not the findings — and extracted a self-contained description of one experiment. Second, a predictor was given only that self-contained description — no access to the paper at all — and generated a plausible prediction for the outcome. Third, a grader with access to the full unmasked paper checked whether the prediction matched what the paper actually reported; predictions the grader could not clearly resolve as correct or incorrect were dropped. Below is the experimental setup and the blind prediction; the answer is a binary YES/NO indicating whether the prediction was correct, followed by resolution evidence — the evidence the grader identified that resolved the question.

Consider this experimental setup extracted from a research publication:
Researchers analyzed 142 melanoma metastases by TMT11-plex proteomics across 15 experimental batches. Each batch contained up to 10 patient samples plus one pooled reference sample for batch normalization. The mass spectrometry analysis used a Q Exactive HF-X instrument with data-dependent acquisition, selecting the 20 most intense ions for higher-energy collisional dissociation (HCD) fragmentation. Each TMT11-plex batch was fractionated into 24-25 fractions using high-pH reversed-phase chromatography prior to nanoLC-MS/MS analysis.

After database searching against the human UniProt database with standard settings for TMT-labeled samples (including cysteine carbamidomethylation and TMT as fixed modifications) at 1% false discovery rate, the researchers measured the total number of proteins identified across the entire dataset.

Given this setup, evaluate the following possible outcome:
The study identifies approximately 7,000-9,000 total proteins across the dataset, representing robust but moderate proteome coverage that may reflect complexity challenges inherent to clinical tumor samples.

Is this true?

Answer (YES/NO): NO